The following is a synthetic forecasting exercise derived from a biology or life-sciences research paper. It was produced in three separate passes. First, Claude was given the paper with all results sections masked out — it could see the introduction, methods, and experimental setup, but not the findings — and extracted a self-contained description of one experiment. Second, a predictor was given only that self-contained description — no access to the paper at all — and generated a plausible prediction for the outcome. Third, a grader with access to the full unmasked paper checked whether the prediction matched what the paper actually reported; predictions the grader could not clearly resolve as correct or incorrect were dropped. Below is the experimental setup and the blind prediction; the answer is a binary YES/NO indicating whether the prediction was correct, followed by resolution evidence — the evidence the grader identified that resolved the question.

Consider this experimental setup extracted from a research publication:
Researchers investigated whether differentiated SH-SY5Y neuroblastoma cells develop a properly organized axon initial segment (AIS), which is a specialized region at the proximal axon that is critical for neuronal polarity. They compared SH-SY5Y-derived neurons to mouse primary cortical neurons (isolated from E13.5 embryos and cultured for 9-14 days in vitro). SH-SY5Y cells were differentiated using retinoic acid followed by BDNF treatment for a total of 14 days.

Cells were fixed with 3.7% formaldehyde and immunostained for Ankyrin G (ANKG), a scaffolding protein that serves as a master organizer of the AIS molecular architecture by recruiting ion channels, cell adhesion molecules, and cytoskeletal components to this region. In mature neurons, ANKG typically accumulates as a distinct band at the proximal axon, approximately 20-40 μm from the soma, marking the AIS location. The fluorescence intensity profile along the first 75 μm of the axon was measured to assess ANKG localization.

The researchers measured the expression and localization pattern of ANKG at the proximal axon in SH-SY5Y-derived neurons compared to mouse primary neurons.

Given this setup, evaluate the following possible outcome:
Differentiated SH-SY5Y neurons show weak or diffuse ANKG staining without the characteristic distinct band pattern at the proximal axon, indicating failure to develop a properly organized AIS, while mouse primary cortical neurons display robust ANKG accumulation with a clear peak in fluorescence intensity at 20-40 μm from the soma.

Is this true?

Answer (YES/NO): YES